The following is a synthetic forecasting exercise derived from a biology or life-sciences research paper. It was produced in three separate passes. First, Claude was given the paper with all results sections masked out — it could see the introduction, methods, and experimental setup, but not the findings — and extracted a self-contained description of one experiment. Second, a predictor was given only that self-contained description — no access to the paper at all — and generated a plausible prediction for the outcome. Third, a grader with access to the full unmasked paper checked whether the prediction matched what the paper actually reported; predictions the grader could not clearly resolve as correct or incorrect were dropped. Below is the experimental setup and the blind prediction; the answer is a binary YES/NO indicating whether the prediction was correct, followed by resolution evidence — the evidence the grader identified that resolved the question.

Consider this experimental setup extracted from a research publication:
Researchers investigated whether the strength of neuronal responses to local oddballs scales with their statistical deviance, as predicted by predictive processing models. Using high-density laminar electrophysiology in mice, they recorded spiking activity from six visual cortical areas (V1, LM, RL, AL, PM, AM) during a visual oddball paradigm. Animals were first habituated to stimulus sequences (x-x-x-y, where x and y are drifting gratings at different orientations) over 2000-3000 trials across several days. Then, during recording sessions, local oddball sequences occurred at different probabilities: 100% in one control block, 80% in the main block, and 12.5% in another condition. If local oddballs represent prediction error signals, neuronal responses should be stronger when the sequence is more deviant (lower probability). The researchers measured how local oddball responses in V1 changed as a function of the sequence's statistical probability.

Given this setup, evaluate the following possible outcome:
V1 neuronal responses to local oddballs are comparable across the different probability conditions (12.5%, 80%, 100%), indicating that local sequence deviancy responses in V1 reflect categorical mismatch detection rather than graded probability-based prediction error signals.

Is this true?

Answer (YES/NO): NO